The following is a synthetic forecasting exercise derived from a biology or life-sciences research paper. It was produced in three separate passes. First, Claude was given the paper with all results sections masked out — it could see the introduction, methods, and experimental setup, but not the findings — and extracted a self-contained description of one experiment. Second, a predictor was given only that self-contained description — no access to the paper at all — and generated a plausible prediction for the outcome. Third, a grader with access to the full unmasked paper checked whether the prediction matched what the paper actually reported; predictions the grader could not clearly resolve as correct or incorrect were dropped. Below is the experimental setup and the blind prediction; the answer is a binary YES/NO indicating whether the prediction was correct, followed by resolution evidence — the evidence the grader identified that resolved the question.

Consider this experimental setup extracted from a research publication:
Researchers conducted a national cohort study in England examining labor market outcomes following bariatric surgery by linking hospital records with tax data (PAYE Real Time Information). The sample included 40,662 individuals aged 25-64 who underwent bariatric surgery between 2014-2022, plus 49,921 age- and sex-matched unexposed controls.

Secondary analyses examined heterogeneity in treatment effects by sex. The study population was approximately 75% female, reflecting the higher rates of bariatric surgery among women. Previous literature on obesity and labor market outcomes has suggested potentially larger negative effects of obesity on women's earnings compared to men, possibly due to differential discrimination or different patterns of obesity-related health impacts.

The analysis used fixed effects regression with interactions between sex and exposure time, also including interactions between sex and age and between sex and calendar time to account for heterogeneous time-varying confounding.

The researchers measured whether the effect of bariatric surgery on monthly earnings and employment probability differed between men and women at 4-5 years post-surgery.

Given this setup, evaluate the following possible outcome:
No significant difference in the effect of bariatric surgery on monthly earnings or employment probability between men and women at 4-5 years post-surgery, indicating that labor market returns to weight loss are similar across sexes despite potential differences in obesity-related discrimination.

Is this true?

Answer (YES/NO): NO